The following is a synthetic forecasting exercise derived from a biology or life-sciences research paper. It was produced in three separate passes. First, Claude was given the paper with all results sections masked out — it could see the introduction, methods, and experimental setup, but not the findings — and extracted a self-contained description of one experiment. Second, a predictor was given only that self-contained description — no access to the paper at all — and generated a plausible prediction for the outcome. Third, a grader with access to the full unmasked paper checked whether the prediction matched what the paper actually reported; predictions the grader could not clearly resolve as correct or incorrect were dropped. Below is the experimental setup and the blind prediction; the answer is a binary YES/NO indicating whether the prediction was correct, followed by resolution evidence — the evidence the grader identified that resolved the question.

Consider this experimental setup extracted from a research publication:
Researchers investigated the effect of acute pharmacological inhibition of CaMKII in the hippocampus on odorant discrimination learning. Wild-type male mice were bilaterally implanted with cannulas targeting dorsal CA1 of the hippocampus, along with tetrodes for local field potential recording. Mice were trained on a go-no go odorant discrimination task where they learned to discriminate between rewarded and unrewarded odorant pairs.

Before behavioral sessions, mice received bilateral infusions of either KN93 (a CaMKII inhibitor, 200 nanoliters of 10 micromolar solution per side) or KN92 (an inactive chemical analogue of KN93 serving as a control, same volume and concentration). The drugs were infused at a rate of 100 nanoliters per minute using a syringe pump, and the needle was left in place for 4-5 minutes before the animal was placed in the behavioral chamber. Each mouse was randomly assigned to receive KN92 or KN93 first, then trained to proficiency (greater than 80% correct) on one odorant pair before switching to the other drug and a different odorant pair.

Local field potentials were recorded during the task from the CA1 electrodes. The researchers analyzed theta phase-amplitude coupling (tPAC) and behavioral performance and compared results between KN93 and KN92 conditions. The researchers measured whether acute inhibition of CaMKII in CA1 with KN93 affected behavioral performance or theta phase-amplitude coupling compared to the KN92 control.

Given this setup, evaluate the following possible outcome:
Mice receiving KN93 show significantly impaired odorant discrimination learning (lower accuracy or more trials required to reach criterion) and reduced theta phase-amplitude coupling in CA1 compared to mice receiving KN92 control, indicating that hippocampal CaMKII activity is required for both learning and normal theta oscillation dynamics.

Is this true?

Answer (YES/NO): NO